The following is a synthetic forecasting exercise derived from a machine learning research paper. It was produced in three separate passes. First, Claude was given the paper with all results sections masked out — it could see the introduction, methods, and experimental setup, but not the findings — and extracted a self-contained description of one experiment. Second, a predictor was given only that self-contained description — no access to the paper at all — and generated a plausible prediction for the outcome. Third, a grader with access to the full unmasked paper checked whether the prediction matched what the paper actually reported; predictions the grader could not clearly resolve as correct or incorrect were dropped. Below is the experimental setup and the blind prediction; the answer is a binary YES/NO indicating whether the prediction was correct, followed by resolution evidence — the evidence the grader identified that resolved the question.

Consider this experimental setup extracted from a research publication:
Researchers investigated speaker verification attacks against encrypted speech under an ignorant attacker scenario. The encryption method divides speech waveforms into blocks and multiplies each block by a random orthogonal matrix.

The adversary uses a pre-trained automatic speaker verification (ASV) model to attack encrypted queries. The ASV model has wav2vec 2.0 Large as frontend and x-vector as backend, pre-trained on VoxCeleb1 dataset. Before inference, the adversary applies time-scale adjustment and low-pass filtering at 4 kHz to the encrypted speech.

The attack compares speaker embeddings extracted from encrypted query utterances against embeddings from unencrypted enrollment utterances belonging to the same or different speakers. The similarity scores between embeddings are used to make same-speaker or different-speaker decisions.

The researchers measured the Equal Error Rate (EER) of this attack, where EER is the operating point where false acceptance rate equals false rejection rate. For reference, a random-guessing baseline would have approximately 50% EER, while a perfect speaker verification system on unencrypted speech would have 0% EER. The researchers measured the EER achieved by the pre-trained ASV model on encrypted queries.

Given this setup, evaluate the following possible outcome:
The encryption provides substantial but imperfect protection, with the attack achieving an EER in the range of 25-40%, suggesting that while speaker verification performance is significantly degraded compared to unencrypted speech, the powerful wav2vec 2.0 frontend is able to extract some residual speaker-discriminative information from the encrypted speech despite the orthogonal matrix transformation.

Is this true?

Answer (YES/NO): YES